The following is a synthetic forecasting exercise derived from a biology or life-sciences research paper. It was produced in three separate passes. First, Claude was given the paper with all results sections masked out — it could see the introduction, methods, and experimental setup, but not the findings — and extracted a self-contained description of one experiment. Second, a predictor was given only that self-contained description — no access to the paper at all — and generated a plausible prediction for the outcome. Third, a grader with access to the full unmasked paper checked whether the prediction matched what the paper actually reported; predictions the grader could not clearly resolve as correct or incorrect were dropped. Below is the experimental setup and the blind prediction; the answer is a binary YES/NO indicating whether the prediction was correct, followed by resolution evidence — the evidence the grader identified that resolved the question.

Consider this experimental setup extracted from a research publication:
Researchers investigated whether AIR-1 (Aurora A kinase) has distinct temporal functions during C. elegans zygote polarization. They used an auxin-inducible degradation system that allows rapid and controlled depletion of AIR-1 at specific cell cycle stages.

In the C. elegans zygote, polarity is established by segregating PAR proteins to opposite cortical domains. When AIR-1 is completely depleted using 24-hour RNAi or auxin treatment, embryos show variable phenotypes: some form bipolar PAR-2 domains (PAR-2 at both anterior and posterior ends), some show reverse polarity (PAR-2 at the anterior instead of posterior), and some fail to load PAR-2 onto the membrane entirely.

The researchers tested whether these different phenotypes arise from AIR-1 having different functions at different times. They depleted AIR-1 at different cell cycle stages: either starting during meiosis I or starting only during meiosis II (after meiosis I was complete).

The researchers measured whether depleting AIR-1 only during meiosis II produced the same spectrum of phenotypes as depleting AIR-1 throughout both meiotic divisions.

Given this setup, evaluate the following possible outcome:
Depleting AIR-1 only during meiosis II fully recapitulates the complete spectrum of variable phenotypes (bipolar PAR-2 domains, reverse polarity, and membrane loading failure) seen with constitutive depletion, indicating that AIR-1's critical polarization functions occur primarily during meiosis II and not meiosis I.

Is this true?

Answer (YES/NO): NO